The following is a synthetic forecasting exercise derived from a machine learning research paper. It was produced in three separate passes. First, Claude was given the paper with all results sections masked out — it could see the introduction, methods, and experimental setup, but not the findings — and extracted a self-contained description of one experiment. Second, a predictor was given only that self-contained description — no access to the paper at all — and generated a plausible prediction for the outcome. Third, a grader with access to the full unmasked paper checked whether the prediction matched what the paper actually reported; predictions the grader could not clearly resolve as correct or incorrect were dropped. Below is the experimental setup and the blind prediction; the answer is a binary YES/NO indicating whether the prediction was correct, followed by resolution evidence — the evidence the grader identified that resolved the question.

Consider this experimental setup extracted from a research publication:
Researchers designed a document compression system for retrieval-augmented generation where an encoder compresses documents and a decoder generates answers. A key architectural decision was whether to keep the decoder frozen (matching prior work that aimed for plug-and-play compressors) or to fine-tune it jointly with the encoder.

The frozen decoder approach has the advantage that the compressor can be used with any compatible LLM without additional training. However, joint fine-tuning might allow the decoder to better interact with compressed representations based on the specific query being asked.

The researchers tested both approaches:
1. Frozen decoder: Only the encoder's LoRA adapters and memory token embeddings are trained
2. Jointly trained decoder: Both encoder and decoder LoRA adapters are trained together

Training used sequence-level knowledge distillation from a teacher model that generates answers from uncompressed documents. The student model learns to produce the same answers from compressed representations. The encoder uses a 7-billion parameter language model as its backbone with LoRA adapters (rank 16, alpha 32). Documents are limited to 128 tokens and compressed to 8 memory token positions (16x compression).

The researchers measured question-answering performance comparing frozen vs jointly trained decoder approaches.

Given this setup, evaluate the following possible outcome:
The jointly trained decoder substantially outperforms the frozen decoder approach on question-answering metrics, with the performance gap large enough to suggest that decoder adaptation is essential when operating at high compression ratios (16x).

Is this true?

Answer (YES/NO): YES